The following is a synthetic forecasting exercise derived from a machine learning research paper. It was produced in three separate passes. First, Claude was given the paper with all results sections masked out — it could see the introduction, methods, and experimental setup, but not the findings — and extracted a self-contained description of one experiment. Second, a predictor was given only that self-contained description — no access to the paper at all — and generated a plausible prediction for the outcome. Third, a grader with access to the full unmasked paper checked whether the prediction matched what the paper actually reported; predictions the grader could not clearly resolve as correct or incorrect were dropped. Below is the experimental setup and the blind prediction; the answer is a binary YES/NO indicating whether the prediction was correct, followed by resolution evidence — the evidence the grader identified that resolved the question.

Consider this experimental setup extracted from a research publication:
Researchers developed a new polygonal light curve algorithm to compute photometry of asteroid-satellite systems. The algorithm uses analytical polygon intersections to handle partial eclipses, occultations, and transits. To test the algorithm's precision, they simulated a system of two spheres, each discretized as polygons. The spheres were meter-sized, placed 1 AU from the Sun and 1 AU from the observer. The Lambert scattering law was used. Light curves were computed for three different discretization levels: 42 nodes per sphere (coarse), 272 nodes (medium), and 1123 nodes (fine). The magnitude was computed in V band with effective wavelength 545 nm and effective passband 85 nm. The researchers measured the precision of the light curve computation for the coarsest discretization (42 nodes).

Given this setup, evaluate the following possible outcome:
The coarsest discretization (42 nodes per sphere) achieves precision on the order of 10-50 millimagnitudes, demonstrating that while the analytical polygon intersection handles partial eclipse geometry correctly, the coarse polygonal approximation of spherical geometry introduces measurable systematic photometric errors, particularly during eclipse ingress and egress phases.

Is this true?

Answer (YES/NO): NO